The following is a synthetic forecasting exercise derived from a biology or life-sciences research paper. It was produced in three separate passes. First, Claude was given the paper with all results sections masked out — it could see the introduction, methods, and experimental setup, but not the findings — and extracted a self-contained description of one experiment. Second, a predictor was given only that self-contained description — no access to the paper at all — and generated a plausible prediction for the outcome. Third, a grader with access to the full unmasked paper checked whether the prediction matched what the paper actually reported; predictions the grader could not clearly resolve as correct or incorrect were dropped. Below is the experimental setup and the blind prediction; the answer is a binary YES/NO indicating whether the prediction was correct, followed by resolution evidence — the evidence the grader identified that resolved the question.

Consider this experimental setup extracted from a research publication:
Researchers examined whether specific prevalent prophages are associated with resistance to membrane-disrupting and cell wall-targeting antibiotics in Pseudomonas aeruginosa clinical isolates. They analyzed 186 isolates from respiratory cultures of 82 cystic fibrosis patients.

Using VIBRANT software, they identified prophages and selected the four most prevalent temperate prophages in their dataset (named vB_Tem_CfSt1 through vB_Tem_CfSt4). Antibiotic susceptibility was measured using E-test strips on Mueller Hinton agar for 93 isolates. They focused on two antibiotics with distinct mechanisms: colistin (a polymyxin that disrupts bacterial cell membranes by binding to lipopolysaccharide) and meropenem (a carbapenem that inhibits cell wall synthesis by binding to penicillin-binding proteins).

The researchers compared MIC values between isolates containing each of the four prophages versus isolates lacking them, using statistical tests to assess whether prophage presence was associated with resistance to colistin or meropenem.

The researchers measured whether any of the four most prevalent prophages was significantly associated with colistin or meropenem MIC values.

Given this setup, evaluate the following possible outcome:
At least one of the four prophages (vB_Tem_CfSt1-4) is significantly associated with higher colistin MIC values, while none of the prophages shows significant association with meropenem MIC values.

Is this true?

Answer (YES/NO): NO